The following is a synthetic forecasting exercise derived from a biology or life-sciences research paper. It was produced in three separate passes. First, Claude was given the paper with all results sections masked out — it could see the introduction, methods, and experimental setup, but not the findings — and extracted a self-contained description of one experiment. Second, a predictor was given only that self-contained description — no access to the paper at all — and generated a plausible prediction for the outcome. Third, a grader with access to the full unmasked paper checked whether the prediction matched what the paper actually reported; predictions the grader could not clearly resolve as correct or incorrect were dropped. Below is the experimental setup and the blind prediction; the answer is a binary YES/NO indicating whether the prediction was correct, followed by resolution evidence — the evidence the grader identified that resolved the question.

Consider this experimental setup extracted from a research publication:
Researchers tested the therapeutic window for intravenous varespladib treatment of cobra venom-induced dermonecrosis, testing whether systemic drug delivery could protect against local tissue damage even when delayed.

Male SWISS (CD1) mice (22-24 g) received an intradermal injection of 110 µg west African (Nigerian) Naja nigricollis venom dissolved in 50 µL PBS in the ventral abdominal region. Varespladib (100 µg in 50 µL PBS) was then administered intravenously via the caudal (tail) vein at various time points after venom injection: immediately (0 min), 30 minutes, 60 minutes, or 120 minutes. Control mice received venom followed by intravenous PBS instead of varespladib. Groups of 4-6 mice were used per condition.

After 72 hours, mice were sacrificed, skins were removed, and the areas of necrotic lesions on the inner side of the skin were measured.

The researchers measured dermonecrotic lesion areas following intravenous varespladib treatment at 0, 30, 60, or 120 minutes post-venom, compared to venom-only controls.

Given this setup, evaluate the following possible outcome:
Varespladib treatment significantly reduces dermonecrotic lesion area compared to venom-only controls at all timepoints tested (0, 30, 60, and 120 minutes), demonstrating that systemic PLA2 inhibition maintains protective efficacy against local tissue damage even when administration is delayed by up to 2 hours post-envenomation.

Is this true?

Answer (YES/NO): NO